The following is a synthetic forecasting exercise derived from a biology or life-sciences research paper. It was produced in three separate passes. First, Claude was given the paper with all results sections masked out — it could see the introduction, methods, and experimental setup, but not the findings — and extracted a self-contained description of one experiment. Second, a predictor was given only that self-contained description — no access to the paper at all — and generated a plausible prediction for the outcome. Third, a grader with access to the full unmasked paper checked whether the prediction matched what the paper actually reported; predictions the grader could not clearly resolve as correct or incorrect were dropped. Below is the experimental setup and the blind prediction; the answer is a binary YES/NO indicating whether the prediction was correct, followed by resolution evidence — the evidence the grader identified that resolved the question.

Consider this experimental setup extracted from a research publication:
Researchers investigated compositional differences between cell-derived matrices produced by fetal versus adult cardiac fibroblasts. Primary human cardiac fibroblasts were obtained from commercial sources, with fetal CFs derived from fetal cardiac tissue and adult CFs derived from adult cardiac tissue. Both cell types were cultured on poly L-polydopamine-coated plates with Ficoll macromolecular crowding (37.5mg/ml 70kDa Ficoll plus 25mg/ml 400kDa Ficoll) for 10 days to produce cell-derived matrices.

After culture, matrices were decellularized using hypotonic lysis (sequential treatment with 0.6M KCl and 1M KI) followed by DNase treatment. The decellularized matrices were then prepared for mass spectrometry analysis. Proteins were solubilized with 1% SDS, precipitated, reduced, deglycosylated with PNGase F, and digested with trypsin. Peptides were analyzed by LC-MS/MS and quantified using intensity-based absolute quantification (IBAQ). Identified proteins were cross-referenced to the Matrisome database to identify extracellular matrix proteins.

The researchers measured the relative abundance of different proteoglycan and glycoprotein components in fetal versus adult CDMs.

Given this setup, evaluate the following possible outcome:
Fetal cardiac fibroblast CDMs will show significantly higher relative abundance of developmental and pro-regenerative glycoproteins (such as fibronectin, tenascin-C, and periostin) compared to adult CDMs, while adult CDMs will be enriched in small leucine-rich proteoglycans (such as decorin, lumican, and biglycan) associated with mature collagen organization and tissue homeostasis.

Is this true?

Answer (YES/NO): NO